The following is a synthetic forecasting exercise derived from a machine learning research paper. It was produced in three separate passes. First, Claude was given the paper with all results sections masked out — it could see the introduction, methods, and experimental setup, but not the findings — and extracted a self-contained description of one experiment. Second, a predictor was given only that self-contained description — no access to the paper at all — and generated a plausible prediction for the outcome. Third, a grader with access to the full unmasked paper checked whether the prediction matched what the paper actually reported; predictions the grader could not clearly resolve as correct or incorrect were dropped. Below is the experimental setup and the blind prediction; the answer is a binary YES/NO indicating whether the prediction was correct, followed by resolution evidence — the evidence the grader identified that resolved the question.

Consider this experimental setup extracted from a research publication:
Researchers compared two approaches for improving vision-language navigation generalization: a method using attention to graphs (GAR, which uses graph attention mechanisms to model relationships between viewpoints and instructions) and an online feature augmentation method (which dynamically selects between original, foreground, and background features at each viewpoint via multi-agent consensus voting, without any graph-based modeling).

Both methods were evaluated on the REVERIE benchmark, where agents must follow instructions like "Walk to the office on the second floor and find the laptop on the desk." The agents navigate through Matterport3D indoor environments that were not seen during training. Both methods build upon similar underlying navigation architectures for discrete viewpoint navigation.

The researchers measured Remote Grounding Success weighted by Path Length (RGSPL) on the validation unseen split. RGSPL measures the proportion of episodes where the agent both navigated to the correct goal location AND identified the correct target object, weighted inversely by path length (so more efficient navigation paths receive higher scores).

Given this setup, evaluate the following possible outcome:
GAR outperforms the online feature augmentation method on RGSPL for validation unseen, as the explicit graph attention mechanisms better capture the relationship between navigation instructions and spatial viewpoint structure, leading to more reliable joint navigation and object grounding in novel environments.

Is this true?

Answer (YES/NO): YES